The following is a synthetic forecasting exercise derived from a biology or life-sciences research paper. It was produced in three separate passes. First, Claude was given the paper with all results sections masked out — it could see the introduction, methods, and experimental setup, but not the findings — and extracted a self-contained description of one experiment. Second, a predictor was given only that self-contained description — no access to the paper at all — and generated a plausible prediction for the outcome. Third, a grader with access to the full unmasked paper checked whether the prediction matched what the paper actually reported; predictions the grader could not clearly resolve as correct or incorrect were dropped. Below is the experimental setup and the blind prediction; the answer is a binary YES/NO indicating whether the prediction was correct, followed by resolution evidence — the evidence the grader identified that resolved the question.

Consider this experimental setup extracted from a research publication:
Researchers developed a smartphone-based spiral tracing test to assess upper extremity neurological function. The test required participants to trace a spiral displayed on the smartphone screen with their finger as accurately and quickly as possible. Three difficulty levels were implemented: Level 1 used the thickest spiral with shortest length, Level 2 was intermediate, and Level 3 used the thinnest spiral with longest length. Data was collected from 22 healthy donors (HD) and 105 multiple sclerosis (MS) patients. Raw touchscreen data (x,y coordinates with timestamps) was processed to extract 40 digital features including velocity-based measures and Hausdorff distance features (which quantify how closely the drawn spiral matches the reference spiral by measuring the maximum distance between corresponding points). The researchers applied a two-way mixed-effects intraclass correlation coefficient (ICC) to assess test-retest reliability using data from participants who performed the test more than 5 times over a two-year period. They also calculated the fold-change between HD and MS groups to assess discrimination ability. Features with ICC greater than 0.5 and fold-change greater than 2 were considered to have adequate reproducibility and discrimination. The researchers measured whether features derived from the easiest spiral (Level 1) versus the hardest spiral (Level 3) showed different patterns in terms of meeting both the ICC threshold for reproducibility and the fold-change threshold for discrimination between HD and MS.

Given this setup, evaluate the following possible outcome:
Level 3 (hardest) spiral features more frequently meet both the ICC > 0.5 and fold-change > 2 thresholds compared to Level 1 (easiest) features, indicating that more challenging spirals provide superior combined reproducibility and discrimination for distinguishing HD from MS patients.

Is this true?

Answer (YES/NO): NO